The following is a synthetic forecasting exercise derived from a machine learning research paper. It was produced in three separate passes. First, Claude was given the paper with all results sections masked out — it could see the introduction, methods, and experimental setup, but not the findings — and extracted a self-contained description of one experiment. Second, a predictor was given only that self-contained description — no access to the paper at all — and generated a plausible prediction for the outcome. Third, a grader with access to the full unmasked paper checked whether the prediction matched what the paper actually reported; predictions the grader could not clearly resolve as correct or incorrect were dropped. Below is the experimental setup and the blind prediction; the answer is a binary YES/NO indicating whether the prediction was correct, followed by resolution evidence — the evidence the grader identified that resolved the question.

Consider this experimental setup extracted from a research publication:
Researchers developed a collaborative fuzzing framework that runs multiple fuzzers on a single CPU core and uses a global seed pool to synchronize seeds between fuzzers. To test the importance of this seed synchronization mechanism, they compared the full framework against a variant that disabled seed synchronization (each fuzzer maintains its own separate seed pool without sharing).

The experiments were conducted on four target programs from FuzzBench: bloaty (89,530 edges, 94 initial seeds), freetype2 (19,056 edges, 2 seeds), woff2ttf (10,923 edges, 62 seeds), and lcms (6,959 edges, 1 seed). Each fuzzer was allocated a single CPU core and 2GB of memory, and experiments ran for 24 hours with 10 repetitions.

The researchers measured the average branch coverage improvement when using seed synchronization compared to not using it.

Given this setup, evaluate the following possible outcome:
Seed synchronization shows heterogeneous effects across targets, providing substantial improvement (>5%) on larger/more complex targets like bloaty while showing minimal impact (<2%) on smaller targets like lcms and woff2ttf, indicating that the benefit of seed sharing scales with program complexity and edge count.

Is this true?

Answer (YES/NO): NO